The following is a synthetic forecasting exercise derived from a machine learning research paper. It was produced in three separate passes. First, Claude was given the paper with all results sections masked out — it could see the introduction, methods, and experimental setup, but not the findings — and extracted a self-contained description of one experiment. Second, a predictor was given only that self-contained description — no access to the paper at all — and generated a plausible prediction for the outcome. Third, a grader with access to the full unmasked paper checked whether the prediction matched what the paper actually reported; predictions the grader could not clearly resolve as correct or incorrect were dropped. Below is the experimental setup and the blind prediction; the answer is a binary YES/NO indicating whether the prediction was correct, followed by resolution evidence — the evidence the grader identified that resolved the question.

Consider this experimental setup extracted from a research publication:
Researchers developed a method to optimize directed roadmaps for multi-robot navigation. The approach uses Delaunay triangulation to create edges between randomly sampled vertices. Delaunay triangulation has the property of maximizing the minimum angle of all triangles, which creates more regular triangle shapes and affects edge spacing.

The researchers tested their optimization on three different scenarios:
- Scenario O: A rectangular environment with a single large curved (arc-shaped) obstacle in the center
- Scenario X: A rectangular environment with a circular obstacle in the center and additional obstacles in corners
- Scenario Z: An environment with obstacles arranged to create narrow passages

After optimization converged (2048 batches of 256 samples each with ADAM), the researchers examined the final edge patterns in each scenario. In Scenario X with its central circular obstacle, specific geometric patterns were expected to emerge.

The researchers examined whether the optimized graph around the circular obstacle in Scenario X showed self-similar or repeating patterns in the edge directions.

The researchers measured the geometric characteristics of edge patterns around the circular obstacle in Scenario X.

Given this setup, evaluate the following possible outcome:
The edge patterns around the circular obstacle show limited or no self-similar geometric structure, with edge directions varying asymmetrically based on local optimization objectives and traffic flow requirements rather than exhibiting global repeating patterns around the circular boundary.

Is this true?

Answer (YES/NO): NO